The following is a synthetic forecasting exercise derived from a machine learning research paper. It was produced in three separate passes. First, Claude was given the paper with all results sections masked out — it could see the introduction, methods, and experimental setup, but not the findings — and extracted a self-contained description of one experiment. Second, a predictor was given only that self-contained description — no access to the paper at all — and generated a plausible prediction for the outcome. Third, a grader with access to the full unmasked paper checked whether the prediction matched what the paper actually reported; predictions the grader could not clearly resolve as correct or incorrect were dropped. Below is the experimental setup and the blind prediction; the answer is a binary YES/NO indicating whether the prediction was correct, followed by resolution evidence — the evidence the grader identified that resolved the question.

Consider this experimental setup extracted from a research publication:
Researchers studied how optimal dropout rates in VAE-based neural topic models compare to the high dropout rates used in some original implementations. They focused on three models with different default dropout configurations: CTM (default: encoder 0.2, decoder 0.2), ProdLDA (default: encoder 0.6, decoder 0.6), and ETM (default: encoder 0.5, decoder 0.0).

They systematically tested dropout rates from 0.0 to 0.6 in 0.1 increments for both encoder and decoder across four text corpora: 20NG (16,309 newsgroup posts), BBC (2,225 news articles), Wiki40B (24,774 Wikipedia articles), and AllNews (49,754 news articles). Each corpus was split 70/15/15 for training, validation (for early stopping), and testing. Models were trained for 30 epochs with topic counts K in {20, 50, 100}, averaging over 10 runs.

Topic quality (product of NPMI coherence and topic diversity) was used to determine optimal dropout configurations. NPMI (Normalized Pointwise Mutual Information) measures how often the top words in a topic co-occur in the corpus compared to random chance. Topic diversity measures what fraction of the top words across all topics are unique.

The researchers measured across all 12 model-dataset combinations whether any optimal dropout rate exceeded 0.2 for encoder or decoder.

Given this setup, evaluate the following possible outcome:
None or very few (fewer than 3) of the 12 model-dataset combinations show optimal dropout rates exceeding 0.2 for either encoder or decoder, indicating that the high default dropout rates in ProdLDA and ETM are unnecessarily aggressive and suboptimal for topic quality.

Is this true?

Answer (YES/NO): YES